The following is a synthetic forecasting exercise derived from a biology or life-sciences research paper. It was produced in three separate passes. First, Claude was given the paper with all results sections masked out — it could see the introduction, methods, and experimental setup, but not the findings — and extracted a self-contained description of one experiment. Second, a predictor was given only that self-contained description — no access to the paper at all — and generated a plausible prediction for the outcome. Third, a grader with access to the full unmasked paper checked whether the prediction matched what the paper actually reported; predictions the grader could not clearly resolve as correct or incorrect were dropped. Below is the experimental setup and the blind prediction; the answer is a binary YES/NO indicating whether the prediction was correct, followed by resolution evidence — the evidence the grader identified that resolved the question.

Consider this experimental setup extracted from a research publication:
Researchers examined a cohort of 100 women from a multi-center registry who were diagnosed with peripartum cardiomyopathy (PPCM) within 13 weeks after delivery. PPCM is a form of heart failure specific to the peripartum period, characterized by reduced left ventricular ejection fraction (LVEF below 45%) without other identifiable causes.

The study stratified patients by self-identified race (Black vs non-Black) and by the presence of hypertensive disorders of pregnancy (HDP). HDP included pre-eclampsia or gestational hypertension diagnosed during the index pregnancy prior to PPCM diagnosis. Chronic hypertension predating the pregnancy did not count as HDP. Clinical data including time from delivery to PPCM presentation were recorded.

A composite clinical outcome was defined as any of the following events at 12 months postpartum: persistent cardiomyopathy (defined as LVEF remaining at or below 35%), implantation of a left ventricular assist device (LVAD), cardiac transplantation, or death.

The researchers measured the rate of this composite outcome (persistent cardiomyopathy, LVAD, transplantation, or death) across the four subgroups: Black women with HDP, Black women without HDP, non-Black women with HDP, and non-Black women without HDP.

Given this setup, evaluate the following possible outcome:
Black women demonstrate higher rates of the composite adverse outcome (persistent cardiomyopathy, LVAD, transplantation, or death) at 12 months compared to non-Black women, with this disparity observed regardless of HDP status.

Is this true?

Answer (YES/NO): NO